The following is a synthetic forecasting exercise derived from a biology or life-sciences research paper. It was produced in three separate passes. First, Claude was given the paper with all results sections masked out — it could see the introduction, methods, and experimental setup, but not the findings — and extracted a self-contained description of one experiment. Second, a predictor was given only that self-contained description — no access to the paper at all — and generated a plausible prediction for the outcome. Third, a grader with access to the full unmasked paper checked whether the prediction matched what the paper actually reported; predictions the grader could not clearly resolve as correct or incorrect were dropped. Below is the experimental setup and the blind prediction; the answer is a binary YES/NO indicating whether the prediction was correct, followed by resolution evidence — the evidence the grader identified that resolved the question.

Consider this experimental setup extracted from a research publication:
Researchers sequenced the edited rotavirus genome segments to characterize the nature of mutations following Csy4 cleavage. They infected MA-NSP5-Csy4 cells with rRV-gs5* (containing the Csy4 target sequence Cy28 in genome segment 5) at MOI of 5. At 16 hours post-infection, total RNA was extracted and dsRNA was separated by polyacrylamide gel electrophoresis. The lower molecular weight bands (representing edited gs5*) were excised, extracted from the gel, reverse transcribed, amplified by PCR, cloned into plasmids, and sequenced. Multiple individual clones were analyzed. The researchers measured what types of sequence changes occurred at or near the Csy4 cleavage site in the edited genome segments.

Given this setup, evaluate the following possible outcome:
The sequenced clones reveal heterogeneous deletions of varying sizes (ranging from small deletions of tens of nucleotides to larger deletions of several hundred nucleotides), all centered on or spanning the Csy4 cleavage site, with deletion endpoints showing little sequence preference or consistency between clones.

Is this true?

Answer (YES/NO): NO